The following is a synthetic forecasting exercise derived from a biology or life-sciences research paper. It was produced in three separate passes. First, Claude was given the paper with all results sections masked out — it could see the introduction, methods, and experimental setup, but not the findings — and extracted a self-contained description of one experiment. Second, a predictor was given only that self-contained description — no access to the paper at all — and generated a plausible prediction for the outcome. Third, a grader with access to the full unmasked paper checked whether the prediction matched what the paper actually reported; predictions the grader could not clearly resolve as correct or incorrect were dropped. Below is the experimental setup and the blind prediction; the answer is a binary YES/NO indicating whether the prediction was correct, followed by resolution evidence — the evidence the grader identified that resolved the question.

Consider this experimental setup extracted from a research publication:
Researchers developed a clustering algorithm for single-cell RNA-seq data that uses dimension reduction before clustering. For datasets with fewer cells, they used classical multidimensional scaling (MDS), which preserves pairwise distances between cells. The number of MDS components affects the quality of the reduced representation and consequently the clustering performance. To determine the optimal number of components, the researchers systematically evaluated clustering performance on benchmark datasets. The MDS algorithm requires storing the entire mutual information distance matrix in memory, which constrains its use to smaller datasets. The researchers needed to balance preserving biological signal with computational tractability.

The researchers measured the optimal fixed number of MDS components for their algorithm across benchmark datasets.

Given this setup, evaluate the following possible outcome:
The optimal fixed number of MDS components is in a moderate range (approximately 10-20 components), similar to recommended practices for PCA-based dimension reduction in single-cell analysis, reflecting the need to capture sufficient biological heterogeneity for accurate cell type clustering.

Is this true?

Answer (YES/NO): YES